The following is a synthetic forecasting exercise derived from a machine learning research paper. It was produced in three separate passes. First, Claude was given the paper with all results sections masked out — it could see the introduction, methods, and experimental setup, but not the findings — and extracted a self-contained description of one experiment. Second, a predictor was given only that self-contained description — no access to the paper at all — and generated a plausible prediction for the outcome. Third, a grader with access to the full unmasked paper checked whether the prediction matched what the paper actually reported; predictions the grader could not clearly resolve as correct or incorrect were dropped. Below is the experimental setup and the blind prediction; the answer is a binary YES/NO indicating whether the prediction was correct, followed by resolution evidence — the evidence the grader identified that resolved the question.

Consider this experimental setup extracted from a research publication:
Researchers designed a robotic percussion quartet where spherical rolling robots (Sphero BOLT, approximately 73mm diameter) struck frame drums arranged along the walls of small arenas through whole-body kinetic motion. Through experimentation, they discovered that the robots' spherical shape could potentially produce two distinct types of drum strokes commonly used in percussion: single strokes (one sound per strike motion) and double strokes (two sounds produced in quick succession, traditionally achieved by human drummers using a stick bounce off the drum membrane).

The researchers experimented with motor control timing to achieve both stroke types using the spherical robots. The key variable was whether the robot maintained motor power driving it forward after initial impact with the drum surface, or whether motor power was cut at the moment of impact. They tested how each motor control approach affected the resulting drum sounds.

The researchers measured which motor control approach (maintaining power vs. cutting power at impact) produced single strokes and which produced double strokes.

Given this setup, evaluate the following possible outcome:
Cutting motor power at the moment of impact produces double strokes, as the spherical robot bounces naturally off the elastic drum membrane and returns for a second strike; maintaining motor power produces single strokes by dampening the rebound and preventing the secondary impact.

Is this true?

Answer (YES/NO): YES